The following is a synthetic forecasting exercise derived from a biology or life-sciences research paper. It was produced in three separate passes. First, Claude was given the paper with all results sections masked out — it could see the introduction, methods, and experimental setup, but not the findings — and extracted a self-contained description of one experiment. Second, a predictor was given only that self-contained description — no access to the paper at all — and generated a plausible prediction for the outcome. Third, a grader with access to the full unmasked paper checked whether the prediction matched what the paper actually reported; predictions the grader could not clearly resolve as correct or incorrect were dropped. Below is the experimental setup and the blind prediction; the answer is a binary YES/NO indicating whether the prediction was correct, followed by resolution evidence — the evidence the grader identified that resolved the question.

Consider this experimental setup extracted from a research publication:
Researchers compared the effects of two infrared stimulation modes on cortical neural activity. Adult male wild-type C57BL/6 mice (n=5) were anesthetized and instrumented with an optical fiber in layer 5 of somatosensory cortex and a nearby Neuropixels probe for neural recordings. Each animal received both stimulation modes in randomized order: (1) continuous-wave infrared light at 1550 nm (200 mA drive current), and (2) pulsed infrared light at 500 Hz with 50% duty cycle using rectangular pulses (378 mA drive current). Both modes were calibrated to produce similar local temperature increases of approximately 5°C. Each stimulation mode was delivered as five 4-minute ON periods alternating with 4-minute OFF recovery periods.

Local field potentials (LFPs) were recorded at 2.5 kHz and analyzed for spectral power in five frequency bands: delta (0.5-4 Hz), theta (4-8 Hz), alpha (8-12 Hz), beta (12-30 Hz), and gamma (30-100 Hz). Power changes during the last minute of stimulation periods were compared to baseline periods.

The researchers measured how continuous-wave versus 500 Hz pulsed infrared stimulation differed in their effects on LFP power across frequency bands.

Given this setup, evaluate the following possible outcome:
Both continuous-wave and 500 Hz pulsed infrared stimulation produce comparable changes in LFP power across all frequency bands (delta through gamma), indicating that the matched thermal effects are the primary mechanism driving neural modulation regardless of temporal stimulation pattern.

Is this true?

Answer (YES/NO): NO